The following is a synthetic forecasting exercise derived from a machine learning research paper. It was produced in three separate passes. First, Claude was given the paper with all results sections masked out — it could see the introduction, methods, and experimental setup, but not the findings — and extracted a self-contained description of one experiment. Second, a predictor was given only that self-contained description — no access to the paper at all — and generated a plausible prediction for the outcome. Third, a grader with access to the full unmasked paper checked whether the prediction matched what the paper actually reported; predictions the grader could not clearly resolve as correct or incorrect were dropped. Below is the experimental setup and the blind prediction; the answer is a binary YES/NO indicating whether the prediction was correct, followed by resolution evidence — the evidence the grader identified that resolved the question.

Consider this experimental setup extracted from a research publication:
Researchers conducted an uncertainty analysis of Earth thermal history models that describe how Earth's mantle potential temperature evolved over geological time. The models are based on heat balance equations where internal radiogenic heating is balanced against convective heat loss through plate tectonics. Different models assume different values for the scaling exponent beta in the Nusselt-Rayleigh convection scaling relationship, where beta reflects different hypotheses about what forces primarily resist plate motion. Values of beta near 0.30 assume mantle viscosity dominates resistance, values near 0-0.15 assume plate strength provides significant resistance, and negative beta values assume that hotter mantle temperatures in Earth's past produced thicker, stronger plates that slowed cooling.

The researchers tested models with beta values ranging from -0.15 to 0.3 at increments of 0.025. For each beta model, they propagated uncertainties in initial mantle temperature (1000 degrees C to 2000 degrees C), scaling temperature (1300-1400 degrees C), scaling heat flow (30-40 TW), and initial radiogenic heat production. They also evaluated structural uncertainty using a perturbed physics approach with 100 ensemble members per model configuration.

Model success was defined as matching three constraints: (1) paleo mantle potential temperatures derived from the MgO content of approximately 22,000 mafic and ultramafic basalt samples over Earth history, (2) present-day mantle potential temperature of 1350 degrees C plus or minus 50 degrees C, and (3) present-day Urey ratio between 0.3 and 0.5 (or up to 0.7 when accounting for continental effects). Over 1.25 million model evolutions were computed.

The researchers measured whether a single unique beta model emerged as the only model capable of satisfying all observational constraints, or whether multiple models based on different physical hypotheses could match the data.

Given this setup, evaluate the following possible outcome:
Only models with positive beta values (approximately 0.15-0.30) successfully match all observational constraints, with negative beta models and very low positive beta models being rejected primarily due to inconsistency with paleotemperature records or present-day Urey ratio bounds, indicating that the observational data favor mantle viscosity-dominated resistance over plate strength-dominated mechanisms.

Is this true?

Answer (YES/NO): NO